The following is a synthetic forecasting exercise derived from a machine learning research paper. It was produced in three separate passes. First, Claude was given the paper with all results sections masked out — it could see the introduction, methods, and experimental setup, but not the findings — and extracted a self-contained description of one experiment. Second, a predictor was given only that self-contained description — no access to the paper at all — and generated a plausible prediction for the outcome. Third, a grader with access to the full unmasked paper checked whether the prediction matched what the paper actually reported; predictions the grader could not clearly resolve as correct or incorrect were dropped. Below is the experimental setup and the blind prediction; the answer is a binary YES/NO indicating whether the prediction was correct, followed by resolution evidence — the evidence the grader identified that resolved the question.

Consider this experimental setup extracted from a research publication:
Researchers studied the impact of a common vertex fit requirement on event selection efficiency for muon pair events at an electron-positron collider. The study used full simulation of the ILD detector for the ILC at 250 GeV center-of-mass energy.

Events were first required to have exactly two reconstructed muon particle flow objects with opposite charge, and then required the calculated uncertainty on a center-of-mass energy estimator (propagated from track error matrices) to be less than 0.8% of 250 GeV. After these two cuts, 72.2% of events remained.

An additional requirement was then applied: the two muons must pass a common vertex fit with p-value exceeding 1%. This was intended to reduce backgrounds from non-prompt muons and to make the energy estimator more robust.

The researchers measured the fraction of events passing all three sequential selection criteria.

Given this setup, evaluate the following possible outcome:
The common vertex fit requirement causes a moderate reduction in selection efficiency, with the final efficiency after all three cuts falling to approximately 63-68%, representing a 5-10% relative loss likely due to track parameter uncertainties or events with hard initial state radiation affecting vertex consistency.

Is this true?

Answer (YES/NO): NO